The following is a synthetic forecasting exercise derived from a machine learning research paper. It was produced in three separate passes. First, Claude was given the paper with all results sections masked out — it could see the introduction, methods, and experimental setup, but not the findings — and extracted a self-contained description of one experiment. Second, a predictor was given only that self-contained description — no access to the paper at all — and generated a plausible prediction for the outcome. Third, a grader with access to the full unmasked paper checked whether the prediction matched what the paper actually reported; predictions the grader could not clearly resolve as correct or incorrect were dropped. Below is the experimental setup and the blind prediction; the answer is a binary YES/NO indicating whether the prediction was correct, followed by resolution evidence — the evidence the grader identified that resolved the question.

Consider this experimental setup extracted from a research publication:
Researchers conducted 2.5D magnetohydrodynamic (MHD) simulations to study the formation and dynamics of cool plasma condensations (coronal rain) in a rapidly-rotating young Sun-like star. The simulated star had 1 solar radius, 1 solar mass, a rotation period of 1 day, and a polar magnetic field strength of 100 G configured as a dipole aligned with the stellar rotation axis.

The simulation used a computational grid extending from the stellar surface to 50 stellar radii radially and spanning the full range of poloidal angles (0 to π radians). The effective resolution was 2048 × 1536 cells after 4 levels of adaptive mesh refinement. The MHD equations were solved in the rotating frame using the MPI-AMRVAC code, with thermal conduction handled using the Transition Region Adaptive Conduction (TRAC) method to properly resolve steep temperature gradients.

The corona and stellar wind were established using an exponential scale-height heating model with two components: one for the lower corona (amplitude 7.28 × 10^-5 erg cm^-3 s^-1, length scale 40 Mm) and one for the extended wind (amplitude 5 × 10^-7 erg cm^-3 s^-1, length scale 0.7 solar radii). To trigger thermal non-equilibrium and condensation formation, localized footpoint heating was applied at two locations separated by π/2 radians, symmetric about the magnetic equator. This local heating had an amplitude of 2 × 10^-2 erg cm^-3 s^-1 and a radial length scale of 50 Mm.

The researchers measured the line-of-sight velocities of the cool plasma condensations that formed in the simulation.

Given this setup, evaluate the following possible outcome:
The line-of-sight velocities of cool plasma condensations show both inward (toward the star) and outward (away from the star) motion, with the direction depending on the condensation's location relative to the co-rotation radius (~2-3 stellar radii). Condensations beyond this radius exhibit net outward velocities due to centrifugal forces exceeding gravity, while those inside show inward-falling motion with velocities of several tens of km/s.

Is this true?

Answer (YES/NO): NO